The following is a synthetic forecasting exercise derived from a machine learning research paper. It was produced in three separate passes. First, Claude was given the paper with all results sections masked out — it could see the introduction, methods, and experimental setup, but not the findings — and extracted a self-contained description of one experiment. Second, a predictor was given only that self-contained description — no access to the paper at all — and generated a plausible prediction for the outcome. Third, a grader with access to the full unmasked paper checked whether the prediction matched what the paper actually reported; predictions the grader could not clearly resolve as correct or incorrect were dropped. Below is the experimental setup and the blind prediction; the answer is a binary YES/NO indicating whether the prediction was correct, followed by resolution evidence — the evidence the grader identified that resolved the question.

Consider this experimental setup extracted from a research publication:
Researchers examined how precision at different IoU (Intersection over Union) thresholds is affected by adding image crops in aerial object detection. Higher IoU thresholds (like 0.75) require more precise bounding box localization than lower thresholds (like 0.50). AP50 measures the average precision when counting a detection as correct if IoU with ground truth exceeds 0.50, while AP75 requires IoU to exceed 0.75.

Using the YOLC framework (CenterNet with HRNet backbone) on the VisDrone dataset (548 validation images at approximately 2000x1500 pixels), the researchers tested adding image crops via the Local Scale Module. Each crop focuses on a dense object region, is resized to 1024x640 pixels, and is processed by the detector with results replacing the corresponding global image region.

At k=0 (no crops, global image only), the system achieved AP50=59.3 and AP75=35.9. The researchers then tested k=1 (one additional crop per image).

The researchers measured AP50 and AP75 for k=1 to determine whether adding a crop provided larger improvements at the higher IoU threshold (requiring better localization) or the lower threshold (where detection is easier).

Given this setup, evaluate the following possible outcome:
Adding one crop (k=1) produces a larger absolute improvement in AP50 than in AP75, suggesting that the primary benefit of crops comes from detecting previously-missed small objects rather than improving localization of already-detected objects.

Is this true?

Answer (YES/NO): NO